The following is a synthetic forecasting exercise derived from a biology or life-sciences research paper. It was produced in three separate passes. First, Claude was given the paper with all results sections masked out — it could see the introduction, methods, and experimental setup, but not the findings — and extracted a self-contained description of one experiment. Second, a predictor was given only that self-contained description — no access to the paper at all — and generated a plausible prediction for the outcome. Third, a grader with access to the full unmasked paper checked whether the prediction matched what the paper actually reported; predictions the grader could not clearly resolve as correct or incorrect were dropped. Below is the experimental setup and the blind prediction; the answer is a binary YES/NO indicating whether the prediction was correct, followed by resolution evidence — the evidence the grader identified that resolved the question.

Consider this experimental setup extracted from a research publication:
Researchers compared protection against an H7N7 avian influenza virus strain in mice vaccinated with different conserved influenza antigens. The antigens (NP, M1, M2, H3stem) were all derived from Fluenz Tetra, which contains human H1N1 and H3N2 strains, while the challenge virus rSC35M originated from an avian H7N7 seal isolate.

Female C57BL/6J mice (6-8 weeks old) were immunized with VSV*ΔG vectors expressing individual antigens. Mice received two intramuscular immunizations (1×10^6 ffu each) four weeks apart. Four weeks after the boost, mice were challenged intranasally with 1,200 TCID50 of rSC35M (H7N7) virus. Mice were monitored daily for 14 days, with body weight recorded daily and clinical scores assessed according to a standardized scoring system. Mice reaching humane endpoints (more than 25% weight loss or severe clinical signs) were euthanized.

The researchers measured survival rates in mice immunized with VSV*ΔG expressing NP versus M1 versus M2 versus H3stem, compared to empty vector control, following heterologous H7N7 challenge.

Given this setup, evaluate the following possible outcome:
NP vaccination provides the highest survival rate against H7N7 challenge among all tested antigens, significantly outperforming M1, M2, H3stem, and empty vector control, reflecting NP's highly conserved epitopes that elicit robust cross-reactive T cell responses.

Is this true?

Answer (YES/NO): NO